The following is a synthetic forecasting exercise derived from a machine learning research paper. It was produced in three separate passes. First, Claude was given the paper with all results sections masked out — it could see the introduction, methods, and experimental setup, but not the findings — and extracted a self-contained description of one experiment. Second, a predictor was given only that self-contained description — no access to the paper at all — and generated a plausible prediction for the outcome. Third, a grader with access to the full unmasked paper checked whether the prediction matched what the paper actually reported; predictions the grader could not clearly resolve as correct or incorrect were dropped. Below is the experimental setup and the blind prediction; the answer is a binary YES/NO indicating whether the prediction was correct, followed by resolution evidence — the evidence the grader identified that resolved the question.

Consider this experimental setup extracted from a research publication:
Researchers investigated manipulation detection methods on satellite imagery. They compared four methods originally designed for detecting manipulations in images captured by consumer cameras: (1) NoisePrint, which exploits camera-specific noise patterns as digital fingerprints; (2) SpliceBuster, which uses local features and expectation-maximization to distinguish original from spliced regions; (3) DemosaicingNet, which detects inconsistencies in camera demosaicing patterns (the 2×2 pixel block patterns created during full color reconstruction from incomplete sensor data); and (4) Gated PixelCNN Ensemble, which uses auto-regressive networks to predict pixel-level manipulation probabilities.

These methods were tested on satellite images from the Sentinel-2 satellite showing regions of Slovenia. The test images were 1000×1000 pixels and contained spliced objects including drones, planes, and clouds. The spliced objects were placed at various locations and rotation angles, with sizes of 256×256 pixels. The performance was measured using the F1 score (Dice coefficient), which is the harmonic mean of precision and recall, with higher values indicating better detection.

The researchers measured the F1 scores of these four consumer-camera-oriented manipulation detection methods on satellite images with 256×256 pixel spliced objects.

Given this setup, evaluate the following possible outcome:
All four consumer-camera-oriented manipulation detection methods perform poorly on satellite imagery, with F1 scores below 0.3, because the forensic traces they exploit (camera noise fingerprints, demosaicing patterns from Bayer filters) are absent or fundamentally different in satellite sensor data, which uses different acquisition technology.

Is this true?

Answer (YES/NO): NO